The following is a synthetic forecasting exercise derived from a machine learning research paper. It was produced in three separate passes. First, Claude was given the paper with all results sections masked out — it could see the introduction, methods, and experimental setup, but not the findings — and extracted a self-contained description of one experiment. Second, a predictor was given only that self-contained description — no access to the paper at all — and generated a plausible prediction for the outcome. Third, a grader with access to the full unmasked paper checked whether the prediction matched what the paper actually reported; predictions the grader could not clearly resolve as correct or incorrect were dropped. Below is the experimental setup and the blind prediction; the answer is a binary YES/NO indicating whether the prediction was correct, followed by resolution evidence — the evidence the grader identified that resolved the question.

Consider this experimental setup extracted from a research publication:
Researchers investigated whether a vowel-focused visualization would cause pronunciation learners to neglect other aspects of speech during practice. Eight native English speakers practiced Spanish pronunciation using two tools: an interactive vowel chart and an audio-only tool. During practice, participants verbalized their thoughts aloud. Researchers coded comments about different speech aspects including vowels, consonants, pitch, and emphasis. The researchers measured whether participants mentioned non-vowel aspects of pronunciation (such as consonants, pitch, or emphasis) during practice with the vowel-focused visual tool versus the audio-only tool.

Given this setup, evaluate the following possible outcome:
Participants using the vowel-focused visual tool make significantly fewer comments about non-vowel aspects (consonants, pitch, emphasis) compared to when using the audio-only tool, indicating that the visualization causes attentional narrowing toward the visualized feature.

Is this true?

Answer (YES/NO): NO